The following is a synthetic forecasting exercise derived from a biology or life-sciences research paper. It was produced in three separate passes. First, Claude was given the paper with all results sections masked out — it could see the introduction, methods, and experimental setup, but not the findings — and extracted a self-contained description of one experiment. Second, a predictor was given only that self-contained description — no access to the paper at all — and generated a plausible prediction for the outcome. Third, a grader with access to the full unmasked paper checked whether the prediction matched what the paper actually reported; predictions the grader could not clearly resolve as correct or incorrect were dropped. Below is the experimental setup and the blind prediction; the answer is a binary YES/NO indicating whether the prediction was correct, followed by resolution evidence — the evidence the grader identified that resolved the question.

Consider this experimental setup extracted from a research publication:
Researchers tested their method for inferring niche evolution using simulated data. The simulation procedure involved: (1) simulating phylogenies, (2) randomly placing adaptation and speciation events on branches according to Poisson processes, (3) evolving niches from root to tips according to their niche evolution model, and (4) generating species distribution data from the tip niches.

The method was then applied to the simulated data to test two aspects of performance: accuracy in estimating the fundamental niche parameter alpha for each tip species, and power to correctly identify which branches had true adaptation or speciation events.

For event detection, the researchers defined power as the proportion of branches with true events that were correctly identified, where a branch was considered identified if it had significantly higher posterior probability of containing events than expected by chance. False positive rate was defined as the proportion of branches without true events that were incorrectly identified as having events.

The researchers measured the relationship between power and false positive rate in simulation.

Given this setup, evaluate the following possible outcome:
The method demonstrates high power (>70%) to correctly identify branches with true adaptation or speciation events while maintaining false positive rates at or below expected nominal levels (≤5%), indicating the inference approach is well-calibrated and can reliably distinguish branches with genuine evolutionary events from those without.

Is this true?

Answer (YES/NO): NO